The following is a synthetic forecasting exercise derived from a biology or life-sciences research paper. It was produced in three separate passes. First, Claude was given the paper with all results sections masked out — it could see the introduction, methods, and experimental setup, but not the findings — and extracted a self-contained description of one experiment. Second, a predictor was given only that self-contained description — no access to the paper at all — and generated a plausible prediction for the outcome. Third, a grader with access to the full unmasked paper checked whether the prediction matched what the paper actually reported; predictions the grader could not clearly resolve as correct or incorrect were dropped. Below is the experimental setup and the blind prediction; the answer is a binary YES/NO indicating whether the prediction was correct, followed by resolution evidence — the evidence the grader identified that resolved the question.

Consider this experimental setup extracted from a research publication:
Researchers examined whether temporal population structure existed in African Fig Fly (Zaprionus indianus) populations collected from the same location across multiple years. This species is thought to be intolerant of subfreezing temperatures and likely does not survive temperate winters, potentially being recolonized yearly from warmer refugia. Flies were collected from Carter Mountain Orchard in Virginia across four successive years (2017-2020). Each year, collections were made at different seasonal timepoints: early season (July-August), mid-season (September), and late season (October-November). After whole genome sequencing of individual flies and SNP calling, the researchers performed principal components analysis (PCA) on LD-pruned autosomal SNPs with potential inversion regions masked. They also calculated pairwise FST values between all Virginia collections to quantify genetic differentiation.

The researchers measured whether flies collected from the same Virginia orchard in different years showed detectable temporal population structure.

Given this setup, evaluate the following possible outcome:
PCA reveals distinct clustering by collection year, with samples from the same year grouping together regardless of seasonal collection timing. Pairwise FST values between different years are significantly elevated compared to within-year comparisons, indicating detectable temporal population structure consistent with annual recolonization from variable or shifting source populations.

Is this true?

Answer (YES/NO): NO